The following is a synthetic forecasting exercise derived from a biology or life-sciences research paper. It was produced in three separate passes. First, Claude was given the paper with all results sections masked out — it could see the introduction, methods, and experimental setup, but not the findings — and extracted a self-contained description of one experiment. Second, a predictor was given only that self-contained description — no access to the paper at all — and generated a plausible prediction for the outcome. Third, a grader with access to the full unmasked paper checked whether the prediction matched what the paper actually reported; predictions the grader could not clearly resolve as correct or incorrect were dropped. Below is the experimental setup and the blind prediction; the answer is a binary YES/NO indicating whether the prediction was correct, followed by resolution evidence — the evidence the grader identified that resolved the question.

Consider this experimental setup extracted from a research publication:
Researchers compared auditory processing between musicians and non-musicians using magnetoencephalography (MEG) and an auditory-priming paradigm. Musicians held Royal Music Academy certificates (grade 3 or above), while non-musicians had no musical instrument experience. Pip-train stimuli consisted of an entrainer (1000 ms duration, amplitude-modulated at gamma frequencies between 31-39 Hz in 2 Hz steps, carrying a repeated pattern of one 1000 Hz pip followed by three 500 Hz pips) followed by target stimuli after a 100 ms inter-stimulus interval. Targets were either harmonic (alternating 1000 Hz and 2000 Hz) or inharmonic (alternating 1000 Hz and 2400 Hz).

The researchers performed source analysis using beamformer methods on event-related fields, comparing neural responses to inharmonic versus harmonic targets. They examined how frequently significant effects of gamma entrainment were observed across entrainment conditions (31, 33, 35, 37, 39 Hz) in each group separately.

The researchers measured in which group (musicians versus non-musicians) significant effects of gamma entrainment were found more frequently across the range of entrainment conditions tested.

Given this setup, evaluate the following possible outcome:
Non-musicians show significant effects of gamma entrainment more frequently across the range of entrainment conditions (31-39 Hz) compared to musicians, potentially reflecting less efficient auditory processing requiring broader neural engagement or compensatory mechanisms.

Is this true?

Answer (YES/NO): YES